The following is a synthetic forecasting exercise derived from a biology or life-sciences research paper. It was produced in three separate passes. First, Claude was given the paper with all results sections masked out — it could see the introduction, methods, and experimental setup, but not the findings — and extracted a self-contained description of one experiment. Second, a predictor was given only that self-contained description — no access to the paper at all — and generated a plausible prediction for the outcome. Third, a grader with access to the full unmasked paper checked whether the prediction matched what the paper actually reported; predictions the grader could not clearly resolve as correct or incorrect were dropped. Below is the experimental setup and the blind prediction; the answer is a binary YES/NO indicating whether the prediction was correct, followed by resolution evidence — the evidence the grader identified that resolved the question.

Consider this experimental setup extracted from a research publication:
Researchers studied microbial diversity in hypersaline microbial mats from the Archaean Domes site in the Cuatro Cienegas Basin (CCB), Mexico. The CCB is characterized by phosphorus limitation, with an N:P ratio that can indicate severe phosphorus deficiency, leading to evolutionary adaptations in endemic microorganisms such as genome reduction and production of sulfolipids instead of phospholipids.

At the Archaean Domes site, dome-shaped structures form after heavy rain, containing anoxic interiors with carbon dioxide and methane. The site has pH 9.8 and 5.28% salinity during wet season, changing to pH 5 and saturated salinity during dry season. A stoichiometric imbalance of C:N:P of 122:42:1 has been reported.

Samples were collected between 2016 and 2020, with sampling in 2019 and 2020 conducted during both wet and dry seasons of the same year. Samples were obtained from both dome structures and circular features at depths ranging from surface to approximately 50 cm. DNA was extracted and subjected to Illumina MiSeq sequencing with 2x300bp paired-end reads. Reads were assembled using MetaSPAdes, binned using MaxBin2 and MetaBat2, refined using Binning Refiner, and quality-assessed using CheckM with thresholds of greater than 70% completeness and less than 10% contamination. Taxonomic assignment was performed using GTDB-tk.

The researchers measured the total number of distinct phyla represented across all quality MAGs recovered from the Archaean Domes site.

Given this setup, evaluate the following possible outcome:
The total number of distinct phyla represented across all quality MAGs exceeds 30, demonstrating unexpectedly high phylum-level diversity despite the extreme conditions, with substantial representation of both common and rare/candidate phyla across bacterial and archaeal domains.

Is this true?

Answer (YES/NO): YES